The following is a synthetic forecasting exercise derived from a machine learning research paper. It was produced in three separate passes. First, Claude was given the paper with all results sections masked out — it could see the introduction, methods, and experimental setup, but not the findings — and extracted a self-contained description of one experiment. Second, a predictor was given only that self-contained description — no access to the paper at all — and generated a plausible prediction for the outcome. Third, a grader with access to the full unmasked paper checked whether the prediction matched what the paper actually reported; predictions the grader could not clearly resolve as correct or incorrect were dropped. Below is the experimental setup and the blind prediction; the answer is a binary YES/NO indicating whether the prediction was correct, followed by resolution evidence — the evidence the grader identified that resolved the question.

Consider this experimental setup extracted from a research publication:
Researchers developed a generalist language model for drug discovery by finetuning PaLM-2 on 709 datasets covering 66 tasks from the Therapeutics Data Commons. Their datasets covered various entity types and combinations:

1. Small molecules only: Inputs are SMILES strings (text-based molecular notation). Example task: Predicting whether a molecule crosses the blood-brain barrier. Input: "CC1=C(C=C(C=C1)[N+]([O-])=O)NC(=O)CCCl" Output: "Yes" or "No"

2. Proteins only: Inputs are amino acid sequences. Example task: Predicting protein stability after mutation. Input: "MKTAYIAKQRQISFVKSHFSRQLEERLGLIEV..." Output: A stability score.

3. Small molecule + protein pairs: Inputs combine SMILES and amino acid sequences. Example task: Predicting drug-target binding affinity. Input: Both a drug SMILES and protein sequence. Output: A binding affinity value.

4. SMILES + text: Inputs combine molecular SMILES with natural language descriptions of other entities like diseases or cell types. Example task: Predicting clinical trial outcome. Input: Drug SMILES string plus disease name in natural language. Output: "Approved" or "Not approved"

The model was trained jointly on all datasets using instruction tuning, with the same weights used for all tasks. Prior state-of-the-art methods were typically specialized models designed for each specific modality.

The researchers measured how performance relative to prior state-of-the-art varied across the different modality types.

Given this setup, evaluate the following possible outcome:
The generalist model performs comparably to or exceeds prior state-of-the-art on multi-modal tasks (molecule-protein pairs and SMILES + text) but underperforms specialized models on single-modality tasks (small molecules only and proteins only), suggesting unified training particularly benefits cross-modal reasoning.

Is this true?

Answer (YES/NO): NO